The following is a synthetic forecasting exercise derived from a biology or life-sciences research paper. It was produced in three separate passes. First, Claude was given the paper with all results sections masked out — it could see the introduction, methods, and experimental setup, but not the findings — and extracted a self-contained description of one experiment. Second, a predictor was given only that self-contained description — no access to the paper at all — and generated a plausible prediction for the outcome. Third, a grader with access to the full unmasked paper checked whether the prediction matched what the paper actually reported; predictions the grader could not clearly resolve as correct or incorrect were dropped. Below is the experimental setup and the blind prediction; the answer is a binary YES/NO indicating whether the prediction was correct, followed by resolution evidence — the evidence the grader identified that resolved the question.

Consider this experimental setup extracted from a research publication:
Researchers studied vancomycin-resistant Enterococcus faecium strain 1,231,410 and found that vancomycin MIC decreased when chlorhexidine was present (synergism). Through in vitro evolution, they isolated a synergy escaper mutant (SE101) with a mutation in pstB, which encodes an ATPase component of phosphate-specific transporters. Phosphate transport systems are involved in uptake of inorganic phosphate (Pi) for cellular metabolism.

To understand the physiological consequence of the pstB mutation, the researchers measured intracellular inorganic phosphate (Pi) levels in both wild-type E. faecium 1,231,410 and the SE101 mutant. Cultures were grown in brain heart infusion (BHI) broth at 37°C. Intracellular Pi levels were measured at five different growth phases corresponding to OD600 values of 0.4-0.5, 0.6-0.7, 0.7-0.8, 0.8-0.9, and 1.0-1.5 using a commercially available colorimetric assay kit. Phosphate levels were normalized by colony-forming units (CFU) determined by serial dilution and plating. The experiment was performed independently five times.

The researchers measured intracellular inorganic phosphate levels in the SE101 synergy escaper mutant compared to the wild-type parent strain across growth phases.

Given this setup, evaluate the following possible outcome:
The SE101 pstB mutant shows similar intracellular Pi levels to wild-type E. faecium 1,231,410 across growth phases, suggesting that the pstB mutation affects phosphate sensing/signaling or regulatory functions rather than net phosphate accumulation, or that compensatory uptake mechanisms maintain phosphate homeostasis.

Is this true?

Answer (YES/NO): YES